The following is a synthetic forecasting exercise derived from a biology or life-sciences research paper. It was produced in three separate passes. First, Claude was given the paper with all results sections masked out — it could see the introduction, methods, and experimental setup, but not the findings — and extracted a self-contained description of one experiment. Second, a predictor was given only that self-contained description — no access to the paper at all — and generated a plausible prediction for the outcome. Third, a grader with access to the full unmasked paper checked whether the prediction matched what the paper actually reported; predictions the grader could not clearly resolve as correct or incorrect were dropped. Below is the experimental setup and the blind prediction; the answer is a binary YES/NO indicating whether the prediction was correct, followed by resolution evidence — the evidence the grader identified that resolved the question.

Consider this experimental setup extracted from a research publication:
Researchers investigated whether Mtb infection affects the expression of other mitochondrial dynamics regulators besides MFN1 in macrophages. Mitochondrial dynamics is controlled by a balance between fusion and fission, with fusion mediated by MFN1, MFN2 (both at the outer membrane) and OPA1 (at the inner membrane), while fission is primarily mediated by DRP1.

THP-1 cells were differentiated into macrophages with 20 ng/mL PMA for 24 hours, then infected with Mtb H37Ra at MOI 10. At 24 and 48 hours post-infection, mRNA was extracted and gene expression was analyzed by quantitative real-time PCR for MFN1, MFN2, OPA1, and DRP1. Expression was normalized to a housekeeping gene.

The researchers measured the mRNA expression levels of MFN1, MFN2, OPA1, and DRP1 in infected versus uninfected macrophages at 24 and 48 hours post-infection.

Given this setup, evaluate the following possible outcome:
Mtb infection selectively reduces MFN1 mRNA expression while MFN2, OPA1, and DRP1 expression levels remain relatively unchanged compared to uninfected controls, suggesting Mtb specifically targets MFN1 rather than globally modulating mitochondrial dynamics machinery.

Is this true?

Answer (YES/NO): NO